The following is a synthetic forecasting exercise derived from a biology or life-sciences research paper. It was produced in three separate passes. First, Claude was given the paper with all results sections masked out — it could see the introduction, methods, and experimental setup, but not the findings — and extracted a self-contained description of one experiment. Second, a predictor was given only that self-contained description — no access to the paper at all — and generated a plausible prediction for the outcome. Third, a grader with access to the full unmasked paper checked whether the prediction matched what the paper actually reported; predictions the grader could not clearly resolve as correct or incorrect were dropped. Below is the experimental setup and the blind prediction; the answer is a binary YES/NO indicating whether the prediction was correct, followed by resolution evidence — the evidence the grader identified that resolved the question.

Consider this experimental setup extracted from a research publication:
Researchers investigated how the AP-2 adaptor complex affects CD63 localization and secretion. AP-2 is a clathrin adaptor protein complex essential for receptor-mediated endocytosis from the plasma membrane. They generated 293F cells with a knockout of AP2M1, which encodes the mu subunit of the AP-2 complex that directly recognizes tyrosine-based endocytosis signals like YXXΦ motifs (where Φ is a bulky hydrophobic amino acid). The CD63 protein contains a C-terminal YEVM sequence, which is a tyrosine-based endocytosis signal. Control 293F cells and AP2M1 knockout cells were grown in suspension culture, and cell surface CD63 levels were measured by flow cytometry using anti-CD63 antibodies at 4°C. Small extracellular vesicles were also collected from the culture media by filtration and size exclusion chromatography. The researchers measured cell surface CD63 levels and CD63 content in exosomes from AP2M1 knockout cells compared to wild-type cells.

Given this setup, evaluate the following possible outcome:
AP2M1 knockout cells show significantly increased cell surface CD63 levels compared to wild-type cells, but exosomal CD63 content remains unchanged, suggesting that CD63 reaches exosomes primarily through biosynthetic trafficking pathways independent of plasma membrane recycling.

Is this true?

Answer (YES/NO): NO